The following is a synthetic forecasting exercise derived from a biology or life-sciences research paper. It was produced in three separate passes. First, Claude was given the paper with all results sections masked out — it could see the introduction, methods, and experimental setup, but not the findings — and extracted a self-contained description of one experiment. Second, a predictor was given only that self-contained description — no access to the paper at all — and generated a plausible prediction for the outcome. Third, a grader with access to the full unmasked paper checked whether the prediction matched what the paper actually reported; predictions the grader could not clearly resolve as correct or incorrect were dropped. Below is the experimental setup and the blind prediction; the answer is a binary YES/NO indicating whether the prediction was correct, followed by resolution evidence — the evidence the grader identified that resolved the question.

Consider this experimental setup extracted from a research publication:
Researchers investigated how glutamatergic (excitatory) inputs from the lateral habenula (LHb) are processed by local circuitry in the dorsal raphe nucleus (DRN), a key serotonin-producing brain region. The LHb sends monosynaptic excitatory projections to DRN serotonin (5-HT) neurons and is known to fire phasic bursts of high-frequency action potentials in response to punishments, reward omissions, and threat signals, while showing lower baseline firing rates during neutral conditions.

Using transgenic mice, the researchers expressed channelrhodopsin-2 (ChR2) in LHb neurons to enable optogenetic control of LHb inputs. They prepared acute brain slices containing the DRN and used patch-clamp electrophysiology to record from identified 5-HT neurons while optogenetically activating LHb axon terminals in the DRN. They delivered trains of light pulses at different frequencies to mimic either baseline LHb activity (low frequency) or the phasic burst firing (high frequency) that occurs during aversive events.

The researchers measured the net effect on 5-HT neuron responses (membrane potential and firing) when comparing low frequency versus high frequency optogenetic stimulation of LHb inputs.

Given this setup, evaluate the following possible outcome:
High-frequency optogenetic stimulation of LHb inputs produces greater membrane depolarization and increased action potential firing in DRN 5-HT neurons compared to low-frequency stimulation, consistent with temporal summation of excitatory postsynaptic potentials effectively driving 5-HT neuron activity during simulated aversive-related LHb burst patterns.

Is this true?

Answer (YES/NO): NO